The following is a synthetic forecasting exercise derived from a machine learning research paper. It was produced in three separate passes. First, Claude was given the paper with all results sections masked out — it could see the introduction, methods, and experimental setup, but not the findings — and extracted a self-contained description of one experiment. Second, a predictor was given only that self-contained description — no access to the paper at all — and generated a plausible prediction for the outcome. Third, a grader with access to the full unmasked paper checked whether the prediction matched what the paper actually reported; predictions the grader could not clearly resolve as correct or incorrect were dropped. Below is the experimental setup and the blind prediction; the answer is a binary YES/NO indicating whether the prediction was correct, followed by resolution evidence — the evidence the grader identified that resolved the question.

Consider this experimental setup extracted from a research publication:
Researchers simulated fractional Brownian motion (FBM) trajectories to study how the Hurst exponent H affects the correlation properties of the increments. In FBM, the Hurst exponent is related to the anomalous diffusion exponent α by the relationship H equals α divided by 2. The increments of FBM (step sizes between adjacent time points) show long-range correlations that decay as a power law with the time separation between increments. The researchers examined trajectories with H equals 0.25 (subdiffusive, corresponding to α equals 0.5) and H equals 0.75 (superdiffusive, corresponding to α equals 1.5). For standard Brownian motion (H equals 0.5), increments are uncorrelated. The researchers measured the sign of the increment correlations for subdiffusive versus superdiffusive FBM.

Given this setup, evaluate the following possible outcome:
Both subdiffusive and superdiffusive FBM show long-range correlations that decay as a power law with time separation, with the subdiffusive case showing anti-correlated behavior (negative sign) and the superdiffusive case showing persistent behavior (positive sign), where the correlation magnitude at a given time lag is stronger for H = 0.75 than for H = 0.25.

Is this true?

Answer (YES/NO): NO